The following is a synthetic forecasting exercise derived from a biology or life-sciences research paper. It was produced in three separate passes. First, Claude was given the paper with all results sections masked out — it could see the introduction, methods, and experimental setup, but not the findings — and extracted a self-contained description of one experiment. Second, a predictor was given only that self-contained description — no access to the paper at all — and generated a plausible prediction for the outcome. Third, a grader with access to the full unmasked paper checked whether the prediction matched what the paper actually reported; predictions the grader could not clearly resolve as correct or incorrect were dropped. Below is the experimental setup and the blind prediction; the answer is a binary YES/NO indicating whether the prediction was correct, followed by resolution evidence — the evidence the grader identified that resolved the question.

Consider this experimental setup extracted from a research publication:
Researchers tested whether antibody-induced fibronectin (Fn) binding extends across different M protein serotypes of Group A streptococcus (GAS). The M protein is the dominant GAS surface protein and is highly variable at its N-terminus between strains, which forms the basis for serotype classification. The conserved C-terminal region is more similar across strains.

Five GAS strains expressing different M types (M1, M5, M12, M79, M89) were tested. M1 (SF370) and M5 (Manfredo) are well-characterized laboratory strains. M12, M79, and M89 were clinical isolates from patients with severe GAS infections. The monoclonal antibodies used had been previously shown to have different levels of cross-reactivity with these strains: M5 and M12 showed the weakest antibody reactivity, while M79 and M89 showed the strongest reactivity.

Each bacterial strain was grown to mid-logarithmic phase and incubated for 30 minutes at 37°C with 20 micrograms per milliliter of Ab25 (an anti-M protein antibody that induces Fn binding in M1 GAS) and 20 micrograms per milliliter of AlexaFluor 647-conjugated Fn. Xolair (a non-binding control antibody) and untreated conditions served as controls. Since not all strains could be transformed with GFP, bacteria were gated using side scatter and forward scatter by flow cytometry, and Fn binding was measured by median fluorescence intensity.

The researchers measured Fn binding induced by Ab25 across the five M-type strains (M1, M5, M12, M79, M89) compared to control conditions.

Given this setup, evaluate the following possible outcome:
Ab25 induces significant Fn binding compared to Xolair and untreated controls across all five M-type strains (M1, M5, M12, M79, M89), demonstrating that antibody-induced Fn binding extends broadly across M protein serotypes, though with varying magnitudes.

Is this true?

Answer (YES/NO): NO